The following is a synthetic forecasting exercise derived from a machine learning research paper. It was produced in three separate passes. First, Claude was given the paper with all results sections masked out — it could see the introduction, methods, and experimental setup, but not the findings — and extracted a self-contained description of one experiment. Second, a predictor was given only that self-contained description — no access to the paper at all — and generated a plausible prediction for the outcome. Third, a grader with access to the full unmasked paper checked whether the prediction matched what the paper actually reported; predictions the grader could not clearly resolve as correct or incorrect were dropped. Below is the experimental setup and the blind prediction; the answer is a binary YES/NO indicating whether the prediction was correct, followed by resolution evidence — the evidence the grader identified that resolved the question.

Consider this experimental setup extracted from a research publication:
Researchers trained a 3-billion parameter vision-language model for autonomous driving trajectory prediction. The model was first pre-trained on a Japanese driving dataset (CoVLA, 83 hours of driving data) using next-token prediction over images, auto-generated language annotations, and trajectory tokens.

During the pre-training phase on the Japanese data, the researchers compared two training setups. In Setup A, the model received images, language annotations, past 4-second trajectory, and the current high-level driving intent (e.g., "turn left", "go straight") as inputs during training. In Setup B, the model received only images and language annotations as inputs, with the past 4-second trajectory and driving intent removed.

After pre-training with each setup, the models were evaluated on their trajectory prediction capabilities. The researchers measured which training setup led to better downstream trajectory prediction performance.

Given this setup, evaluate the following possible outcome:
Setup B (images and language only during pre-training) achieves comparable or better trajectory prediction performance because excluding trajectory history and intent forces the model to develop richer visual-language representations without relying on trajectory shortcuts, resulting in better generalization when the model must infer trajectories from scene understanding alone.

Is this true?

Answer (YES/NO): YES